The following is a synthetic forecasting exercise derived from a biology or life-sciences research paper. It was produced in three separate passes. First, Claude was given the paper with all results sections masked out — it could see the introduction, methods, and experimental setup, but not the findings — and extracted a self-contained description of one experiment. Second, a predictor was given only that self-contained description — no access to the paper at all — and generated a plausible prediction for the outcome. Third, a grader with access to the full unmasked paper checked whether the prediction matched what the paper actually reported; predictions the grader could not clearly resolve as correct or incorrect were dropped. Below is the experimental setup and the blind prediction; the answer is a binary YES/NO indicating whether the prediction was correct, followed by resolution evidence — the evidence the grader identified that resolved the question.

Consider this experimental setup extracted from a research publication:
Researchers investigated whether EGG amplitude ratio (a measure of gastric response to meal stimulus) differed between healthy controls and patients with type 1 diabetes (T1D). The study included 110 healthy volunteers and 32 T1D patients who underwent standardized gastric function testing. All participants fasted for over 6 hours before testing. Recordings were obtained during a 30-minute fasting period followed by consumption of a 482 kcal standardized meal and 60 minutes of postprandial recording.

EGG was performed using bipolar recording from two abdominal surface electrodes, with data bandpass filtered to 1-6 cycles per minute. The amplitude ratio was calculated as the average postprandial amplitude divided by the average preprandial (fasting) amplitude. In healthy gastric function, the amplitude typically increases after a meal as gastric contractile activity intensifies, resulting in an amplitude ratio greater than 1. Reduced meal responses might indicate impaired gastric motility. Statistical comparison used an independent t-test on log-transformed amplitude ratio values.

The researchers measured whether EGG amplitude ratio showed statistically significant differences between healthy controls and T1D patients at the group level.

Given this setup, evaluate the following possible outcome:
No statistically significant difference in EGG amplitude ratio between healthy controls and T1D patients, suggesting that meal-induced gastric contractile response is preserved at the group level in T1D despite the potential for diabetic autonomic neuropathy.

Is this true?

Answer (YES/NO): YES